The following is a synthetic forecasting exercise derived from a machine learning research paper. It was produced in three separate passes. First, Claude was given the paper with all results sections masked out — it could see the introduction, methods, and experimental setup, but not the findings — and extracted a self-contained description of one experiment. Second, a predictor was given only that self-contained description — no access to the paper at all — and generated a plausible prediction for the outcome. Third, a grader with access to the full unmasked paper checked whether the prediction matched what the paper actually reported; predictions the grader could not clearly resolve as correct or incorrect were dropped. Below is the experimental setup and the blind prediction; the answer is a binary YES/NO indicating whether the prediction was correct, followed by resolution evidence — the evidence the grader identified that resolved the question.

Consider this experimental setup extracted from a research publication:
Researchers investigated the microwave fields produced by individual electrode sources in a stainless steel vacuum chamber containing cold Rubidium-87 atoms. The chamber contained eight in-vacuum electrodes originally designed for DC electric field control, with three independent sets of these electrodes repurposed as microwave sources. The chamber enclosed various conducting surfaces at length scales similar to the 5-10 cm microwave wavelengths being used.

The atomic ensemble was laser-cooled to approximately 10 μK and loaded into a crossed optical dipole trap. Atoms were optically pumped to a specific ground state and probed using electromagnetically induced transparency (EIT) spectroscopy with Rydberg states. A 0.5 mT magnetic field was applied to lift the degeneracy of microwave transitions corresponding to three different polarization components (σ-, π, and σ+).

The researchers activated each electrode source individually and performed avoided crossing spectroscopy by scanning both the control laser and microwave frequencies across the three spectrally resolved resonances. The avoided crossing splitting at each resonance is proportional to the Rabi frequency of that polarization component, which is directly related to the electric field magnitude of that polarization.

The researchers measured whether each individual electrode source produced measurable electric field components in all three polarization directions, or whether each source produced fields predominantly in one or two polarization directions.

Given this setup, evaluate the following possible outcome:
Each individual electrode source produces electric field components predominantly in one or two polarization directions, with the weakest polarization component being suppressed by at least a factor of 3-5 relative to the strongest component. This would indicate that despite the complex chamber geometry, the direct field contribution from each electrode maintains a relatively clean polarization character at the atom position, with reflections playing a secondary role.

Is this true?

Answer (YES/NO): NO